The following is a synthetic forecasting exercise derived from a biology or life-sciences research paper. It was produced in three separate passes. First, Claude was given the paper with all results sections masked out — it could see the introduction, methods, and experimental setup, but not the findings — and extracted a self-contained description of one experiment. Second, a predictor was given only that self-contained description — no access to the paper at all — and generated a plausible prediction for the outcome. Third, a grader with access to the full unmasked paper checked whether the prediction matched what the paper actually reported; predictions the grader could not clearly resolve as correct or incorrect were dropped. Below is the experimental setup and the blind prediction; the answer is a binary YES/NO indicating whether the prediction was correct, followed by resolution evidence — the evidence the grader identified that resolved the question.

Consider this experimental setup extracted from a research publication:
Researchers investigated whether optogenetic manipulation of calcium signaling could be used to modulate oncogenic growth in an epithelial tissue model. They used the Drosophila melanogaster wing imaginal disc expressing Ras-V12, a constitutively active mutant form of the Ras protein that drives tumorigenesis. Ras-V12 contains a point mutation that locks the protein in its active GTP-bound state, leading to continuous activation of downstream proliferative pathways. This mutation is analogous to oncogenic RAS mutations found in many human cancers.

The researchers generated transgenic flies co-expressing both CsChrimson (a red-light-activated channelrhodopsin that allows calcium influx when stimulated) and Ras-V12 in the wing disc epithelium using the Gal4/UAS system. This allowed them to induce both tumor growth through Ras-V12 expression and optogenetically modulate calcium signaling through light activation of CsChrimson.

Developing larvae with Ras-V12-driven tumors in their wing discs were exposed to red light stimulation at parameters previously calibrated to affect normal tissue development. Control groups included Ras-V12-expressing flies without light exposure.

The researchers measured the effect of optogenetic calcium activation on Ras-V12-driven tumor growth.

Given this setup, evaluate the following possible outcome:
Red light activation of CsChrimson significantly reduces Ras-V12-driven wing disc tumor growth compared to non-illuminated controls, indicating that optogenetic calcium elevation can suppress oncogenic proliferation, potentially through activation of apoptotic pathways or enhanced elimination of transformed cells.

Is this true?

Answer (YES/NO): NO